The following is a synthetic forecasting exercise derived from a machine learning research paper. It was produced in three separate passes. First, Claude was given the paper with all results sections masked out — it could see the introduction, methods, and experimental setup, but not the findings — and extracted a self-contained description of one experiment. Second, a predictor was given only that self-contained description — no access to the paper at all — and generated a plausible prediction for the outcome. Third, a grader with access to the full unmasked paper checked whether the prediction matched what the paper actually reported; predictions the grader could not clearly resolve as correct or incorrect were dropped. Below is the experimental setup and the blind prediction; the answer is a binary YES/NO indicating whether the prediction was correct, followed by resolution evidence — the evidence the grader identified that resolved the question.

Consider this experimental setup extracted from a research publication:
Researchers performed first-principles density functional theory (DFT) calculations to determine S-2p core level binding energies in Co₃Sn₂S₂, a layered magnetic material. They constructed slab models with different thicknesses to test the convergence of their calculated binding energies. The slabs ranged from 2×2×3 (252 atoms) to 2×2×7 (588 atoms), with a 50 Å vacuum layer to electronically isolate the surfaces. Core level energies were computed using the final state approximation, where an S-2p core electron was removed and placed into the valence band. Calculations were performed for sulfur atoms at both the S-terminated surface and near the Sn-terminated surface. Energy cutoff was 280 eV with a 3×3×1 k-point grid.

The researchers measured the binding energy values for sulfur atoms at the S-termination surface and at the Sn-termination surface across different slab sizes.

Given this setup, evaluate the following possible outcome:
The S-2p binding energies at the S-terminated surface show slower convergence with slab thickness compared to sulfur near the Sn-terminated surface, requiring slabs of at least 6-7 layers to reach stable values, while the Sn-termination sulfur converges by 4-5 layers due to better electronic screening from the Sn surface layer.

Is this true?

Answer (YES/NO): NO